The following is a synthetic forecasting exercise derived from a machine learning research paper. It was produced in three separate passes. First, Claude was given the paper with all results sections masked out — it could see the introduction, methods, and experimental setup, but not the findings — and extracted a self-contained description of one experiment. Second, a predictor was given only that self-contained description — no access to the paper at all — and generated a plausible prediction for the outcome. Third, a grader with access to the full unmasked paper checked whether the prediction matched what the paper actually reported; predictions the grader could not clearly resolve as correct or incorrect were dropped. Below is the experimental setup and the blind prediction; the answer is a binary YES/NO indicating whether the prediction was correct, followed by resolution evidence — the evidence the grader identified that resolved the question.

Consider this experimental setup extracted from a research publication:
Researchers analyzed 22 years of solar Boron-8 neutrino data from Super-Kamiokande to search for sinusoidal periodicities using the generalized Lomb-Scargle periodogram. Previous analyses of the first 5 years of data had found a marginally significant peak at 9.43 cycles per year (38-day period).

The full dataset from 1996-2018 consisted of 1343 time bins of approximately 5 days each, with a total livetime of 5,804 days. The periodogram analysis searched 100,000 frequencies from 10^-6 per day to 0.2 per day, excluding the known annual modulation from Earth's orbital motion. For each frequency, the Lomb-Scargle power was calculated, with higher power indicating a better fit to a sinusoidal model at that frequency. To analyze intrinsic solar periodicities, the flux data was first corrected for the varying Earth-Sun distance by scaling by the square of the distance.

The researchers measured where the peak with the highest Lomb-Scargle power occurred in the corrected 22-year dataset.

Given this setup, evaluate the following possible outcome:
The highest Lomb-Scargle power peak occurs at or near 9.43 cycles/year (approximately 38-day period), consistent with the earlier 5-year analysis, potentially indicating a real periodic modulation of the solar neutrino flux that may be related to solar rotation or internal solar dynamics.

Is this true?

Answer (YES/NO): NO